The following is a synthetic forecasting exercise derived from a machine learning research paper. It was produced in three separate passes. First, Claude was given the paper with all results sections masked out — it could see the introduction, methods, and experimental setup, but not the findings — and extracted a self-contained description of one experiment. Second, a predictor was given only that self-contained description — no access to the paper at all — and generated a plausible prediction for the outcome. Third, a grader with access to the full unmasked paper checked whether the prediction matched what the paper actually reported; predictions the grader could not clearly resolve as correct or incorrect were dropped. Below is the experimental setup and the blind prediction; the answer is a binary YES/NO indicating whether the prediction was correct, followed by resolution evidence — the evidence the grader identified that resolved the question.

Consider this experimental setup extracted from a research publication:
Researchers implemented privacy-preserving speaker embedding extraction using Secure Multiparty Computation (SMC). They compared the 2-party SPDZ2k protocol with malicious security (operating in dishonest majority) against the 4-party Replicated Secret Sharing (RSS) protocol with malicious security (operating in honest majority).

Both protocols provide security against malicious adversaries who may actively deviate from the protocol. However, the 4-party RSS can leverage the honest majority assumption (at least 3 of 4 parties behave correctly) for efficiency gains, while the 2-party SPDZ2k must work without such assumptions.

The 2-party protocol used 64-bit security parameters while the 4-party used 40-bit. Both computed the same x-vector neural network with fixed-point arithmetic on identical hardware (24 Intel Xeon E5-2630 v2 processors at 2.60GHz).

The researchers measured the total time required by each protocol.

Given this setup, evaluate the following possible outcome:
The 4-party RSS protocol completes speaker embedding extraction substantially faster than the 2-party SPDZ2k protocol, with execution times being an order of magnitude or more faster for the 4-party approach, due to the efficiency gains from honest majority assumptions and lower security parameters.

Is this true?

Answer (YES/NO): YES